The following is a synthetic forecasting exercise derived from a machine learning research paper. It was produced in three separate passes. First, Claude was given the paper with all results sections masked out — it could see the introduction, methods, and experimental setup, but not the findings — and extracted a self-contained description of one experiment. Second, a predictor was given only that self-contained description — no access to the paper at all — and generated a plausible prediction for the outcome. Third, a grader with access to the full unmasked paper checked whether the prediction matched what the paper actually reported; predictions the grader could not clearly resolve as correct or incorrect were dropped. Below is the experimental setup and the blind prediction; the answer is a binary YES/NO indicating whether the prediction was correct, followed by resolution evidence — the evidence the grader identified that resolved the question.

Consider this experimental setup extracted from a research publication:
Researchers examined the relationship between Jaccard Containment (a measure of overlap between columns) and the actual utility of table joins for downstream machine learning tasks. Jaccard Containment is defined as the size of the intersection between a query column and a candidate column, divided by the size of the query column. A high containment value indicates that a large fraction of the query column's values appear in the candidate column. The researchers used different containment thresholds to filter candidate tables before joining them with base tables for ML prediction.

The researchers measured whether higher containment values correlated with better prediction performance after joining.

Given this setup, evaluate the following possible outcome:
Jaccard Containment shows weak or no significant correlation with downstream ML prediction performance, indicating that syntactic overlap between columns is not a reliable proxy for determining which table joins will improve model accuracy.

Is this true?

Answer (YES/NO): NO